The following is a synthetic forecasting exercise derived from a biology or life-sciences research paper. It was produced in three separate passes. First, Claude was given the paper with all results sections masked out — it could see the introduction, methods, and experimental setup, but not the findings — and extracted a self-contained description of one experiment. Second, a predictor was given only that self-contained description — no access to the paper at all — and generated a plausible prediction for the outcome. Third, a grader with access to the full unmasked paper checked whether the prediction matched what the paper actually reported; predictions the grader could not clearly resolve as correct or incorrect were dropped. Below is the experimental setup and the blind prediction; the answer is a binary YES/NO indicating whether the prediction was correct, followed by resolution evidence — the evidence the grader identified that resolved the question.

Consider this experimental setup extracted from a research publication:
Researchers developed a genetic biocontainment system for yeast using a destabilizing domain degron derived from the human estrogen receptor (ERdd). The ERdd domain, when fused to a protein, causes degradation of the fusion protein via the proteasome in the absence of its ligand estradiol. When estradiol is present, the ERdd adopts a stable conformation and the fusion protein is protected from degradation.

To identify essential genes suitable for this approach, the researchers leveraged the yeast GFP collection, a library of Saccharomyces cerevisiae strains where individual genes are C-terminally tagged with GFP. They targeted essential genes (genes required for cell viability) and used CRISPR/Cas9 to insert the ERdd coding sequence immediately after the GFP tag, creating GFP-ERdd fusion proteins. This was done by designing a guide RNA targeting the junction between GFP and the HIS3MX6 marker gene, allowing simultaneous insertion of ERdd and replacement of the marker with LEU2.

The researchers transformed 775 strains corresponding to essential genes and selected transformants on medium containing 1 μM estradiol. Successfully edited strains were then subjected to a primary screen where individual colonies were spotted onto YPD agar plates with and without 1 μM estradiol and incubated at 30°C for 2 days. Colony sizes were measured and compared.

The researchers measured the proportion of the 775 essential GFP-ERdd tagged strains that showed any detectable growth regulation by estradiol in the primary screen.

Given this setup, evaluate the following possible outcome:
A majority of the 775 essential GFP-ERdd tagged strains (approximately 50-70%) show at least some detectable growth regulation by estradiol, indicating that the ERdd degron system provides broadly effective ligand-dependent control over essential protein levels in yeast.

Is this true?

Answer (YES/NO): NO